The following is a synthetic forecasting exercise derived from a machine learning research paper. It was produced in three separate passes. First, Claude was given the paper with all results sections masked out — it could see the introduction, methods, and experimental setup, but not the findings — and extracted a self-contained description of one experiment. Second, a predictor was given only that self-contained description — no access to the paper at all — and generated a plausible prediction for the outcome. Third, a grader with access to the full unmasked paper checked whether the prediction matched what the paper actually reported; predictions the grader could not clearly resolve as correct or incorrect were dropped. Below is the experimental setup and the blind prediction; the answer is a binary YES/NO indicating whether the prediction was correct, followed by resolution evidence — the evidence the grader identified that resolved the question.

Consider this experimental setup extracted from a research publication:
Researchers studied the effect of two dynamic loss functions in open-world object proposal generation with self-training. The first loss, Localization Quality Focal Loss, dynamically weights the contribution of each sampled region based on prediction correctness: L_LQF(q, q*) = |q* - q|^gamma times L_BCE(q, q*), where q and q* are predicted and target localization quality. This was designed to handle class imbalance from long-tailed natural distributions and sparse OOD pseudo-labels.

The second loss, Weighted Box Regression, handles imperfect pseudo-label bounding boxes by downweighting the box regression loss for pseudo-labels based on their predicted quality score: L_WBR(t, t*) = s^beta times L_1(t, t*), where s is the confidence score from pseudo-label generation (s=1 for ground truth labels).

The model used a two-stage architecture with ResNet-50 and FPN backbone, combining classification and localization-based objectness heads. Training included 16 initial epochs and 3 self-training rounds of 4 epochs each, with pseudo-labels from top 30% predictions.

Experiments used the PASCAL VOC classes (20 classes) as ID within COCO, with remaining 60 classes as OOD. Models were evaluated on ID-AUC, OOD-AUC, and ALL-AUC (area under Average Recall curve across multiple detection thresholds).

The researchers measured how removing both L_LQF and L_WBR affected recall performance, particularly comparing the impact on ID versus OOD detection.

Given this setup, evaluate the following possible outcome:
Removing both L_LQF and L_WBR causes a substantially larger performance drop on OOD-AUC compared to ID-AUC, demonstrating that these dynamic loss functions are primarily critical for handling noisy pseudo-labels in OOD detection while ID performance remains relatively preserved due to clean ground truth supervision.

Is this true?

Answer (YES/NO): YES